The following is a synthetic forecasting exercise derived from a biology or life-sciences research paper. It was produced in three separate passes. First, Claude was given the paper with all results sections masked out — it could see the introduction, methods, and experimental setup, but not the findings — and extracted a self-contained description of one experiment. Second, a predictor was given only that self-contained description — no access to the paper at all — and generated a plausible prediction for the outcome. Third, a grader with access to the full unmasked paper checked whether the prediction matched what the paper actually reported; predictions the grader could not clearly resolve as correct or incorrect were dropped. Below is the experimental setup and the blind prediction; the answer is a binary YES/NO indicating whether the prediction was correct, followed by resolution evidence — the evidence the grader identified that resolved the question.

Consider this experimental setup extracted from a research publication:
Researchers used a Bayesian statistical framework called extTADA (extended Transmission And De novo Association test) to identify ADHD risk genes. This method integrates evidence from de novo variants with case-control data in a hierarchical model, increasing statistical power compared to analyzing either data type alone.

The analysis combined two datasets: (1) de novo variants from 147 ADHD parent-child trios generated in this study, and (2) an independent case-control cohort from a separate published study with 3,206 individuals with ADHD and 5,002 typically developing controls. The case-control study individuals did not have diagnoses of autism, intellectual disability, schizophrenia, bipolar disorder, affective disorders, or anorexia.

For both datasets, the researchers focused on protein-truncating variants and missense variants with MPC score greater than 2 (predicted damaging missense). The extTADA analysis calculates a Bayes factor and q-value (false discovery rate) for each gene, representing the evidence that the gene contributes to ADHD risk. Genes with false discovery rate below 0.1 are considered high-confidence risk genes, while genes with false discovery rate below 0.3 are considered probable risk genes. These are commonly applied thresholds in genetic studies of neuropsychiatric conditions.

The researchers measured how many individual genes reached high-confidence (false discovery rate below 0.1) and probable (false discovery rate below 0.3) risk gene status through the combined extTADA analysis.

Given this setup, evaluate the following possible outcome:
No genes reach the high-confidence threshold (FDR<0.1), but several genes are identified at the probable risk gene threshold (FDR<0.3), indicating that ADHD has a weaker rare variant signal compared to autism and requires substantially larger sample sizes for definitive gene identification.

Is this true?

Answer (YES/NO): NO